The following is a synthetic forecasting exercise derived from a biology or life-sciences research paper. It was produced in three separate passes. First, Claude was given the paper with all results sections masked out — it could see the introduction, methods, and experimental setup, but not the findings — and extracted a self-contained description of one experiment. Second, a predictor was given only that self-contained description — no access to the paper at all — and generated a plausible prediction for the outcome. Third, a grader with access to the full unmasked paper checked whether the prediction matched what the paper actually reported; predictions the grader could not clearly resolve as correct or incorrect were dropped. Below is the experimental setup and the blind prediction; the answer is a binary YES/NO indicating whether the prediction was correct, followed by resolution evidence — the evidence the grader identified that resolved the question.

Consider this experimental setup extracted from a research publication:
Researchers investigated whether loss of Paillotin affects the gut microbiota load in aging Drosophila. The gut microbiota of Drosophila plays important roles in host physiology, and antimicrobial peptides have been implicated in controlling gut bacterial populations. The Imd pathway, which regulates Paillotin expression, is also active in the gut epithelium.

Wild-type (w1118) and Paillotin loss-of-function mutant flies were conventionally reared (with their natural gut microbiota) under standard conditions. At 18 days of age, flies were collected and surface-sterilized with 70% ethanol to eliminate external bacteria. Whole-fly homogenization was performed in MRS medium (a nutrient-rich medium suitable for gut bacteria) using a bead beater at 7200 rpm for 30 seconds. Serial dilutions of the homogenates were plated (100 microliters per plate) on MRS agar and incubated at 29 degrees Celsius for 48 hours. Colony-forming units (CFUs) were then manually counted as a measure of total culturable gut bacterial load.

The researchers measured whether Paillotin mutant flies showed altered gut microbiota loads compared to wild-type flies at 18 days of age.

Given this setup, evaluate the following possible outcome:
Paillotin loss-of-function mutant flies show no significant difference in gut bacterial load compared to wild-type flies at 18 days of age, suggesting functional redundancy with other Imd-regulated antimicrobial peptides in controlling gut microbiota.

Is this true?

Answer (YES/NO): YES